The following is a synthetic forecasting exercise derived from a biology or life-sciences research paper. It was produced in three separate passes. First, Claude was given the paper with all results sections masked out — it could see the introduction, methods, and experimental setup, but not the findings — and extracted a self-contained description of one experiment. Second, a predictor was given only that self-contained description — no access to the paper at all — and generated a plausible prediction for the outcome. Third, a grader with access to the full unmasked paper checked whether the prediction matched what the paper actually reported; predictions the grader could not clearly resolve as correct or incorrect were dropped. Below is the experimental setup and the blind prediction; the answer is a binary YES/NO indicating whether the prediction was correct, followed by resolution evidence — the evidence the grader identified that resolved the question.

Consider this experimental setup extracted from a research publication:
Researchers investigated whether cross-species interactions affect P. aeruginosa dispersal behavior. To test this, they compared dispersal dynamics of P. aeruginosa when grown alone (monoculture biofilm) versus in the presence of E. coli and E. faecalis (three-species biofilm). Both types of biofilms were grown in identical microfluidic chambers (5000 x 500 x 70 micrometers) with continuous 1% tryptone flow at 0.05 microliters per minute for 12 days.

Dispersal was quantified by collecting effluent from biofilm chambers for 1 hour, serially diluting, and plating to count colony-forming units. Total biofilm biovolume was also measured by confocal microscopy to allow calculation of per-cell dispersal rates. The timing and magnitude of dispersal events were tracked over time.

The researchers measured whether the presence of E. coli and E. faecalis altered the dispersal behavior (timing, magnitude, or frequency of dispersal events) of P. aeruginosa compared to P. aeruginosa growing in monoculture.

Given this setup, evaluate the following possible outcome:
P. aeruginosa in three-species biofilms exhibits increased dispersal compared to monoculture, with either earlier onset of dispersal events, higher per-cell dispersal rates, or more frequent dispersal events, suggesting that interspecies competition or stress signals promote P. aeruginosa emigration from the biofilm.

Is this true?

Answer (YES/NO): NO